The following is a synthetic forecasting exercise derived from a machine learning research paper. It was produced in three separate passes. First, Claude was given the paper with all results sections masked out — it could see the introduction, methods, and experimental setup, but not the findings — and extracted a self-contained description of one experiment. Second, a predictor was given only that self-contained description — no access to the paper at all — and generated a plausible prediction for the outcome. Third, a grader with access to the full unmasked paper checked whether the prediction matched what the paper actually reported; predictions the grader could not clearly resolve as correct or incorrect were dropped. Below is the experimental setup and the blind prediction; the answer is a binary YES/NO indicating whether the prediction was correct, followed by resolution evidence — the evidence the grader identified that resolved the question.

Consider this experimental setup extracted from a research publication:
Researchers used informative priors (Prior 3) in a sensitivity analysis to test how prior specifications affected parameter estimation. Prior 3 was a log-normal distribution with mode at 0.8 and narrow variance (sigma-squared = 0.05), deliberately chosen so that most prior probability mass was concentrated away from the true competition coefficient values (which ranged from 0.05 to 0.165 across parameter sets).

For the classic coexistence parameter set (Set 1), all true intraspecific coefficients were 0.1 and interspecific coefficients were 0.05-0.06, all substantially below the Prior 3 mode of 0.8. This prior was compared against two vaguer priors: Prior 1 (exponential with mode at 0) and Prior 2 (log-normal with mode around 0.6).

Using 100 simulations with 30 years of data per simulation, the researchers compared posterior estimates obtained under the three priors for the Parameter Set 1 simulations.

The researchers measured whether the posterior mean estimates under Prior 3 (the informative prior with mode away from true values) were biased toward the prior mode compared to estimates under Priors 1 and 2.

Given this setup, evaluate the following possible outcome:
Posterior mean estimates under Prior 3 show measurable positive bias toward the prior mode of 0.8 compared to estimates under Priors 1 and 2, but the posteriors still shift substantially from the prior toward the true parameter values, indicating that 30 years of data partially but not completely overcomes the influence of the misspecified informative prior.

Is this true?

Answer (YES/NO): NO